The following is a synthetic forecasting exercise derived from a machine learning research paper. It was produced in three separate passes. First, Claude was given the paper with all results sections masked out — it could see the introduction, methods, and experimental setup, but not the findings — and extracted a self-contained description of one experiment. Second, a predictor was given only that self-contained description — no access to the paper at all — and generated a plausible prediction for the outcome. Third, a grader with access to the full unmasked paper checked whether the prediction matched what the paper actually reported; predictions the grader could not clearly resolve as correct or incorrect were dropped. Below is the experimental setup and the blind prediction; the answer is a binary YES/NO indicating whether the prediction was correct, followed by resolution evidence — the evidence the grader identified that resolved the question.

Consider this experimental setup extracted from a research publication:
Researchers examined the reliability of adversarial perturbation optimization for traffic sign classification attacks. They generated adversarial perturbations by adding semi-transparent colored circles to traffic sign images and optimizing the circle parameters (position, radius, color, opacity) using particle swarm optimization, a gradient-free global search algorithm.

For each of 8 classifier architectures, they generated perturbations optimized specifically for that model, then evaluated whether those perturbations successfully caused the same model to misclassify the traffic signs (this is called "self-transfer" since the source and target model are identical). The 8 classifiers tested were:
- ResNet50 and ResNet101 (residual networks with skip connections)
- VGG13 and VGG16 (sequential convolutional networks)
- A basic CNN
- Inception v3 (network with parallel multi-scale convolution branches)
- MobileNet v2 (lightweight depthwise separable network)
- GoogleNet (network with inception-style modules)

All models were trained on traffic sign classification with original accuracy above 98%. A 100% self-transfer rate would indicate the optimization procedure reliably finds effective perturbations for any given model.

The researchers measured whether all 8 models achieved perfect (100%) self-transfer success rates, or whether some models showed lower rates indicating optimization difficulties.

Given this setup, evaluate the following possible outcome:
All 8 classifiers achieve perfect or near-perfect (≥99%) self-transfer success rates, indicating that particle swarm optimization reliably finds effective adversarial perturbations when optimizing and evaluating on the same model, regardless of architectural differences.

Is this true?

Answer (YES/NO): YES